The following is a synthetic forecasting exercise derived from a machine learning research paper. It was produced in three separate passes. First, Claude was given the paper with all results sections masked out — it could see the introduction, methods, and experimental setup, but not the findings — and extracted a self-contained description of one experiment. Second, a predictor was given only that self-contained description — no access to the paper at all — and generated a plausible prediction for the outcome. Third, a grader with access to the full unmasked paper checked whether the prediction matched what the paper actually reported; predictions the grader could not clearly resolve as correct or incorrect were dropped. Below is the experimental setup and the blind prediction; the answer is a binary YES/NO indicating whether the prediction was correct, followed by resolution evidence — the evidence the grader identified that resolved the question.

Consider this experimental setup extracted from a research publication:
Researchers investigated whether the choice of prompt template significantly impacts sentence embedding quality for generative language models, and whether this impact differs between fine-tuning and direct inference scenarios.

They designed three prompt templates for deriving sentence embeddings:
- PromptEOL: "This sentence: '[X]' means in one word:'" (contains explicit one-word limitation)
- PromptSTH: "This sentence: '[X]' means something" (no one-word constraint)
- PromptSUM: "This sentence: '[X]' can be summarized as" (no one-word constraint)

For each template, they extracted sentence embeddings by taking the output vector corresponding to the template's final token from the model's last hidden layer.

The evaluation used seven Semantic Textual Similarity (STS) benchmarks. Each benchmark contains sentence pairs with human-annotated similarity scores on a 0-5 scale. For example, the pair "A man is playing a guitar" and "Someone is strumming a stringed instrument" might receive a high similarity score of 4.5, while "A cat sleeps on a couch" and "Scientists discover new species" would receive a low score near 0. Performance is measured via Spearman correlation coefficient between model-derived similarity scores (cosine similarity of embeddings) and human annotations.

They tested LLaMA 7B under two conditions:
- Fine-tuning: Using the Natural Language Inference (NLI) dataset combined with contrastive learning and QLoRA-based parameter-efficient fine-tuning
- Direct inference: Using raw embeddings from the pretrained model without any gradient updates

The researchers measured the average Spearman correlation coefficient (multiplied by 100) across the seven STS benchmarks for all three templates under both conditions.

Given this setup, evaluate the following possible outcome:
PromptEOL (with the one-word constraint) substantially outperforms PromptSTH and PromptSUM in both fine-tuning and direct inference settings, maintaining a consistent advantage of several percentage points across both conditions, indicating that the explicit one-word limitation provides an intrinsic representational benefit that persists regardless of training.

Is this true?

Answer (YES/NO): NO